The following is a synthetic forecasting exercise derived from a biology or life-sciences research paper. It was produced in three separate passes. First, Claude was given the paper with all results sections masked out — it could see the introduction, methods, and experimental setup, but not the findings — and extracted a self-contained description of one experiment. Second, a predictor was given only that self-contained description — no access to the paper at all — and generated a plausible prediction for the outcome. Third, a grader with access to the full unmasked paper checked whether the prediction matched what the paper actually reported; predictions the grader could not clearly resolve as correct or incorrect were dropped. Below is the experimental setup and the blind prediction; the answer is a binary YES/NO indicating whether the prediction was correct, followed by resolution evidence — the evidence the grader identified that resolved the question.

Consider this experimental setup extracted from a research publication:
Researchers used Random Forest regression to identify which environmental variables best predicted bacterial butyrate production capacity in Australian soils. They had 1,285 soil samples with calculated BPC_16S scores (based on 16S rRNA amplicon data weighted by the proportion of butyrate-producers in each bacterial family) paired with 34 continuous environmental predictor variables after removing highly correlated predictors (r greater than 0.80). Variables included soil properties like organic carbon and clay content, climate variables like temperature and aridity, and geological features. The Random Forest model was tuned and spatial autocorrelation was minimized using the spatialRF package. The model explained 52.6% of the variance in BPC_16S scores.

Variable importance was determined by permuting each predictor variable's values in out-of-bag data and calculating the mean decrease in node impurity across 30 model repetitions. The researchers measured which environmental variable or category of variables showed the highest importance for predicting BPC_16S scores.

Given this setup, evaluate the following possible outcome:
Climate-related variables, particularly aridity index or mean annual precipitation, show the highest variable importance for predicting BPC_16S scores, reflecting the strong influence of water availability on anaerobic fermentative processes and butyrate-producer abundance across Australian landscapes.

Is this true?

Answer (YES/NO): NO